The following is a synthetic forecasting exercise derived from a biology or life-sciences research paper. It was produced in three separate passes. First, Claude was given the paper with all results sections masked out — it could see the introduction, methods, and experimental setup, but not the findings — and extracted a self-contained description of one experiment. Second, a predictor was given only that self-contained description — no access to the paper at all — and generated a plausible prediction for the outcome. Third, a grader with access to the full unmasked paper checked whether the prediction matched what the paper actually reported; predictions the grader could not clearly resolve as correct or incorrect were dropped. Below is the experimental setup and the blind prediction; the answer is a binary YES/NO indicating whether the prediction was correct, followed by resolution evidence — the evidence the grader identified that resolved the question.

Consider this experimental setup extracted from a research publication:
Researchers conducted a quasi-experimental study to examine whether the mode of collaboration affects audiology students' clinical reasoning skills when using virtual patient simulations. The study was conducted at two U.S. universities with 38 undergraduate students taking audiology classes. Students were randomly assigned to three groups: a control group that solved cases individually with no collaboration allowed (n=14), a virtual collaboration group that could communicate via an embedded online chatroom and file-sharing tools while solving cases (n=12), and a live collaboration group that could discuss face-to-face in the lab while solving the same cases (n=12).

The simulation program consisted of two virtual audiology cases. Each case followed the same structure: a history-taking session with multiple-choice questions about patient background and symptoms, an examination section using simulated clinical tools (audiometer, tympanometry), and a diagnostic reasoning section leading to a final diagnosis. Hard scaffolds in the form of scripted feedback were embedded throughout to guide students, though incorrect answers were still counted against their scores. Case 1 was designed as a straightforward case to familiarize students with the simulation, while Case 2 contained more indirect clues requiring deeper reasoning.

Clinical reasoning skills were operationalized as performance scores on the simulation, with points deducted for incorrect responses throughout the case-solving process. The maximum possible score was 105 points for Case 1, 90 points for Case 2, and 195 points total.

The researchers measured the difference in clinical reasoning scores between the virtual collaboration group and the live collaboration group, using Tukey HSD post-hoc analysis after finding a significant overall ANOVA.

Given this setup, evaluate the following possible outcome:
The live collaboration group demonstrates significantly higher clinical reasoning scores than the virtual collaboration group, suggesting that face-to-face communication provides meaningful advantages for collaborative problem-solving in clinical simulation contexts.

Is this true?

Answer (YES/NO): NO